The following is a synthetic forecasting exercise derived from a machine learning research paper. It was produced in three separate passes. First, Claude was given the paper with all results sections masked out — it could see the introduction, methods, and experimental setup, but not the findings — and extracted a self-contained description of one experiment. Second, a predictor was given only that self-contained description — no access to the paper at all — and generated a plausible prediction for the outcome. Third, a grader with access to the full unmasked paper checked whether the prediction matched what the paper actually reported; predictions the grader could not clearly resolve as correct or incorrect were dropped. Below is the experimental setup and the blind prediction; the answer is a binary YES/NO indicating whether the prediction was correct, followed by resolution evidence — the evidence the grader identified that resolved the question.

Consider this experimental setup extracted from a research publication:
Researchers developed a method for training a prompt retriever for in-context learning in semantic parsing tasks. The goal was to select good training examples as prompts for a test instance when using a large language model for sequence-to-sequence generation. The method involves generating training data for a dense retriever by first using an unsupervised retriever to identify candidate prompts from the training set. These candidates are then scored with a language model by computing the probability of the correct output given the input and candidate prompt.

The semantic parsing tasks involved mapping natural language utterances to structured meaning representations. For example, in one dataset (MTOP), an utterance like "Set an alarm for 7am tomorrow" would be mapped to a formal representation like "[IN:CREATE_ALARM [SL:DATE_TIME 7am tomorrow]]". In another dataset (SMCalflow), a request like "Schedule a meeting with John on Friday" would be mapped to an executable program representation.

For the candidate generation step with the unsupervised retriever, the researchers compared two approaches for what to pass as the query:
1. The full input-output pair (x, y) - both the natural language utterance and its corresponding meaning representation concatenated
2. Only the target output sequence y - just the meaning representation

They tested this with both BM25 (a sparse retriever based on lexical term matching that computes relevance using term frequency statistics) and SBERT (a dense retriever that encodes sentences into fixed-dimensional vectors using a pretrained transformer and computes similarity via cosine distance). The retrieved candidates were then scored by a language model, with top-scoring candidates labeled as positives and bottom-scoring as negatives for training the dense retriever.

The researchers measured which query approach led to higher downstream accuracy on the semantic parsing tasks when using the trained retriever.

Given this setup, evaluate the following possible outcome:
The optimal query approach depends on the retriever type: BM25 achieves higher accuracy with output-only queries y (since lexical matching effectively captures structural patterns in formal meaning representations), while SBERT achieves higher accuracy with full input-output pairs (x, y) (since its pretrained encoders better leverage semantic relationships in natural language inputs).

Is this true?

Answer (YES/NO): NO